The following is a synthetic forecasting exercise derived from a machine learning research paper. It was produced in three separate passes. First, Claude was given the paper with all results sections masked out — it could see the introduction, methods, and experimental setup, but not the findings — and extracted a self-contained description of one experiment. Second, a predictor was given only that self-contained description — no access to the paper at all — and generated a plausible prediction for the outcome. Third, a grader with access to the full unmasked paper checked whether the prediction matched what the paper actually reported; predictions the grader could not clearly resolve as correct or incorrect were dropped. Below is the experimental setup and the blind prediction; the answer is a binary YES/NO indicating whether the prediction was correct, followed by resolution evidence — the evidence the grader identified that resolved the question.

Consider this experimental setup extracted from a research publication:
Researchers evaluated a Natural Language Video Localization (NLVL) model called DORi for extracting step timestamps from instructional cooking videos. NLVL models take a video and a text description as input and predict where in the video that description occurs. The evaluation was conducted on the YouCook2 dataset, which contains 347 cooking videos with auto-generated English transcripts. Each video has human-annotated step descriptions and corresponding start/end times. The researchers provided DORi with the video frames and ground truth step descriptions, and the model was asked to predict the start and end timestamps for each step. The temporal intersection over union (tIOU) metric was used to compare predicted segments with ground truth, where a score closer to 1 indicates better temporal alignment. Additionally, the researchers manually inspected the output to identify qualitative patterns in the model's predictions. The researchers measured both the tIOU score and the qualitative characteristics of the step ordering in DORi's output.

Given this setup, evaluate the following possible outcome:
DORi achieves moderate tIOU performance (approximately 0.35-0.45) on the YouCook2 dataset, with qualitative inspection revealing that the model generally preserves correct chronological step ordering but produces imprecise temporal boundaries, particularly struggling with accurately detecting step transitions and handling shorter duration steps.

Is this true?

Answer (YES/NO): NO